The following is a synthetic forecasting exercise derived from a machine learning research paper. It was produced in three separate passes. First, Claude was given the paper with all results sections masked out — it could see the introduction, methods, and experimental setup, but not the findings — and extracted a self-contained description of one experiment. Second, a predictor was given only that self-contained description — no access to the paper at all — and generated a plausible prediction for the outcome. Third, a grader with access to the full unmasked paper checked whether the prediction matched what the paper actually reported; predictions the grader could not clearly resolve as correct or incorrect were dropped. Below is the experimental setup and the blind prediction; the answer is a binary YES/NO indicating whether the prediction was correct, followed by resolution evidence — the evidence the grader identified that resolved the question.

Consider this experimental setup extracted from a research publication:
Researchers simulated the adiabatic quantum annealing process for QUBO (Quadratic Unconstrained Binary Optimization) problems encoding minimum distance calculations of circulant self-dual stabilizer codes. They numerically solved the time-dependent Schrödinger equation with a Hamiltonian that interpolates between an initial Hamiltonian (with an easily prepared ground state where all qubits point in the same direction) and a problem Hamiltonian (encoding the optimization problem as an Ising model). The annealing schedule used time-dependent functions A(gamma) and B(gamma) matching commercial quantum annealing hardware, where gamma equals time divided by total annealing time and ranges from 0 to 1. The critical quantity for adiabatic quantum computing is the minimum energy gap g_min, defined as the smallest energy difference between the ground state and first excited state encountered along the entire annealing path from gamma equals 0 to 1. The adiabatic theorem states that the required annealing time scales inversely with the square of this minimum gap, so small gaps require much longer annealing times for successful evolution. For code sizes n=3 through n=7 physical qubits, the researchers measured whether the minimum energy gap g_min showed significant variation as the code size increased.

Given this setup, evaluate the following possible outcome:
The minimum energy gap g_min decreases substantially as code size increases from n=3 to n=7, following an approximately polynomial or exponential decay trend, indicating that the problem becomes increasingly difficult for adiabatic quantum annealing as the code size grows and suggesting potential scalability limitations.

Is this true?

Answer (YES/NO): NO